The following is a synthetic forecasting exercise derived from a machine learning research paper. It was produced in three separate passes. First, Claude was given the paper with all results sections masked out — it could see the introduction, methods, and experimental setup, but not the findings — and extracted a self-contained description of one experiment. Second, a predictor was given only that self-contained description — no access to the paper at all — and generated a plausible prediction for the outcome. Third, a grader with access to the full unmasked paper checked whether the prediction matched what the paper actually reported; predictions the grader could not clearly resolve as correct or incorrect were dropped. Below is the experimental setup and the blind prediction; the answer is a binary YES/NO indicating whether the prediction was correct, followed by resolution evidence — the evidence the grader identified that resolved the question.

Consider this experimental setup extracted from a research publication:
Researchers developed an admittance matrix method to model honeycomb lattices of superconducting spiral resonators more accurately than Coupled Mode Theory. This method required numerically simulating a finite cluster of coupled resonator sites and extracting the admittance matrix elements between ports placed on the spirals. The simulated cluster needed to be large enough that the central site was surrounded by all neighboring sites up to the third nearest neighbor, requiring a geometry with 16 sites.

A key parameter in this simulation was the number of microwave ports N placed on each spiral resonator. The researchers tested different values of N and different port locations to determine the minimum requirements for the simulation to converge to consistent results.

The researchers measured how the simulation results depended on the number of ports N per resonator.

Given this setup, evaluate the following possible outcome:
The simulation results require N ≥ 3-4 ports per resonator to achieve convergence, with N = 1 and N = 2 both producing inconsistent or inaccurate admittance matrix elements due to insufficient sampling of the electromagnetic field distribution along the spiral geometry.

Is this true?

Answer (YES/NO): YES